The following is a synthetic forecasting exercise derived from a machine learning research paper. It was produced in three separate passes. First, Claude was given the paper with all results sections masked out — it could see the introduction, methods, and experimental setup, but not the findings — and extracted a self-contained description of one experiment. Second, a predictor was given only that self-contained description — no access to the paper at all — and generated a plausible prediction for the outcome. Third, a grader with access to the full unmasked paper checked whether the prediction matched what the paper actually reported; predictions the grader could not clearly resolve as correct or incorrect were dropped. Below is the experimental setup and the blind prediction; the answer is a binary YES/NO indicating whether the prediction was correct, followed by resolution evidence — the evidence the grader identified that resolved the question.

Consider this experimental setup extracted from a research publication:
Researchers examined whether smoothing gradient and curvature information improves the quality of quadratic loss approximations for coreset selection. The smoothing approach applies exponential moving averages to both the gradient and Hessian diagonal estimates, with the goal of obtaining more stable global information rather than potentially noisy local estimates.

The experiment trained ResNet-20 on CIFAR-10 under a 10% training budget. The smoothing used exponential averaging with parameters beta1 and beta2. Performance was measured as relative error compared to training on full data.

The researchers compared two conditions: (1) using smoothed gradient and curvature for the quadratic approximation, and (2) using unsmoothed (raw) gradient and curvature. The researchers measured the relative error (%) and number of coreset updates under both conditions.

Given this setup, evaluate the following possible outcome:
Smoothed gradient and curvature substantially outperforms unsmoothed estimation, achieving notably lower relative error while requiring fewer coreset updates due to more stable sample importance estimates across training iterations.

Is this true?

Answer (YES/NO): YES